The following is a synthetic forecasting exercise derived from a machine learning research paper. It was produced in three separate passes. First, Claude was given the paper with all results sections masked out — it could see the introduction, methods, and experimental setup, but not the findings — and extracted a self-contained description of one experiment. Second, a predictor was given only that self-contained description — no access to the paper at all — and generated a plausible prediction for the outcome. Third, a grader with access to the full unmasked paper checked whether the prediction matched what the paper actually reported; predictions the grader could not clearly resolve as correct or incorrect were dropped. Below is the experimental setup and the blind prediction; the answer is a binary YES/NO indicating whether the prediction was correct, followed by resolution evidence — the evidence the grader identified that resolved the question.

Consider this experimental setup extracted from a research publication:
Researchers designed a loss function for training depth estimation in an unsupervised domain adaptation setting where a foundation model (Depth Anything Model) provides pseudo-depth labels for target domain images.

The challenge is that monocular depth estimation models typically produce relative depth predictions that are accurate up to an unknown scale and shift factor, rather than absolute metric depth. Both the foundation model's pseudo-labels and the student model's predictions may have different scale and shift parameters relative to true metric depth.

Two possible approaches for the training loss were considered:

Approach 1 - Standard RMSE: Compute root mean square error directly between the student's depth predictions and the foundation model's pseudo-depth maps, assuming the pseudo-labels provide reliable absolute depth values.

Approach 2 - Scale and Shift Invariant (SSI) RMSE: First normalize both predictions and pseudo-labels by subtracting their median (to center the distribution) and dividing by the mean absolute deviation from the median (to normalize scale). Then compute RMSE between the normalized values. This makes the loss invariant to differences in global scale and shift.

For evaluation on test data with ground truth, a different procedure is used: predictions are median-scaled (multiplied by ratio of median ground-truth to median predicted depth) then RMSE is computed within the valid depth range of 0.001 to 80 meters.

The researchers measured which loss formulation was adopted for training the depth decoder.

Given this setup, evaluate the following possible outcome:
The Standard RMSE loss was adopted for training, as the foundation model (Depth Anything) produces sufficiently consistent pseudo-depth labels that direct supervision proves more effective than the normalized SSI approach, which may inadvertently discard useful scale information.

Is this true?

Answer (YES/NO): NO